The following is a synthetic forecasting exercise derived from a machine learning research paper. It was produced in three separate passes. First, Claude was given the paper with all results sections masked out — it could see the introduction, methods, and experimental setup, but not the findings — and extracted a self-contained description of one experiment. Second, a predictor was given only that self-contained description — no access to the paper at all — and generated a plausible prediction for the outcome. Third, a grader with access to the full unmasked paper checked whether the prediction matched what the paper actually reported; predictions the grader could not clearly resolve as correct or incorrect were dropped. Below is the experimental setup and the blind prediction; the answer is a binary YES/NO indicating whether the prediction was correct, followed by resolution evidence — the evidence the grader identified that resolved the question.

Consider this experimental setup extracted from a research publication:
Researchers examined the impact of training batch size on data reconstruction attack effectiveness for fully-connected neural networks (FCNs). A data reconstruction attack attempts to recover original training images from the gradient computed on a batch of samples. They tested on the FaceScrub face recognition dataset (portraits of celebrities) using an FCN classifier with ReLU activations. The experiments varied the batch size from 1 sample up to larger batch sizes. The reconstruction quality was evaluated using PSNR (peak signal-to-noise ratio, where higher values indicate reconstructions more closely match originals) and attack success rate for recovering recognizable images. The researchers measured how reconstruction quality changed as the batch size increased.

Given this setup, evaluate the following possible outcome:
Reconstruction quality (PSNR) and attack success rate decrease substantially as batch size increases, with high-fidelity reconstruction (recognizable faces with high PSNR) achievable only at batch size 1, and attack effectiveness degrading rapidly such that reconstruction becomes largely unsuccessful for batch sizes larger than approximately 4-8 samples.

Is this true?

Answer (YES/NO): NO